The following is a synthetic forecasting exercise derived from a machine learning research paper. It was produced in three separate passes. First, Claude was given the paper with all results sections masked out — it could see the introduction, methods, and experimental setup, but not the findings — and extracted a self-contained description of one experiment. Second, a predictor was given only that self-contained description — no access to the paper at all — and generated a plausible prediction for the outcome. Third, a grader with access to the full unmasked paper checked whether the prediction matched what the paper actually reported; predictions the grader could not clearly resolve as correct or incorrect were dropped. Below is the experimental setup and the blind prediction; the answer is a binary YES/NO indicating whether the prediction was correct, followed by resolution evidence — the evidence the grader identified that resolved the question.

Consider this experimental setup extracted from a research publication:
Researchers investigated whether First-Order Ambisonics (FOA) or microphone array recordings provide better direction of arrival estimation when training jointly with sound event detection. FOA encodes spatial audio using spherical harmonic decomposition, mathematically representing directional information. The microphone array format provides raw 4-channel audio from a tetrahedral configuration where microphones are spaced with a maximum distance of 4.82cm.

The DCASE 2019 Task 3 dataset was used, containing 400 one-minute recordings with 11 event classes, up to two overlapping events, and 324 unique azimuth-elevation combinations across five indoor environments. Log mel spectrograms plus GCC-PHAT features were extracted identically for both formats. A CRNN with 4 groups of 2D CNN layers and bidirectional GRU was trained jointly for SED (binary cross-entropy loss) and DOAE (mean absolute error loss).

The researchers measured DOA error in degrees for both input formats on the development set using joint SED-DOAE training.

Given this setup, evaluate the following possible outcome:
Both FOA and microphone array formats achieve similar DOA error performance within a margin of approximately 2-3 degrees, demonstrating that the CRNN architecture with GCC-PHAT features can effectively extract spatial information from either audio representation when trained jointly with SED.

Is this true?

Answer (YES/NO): YES